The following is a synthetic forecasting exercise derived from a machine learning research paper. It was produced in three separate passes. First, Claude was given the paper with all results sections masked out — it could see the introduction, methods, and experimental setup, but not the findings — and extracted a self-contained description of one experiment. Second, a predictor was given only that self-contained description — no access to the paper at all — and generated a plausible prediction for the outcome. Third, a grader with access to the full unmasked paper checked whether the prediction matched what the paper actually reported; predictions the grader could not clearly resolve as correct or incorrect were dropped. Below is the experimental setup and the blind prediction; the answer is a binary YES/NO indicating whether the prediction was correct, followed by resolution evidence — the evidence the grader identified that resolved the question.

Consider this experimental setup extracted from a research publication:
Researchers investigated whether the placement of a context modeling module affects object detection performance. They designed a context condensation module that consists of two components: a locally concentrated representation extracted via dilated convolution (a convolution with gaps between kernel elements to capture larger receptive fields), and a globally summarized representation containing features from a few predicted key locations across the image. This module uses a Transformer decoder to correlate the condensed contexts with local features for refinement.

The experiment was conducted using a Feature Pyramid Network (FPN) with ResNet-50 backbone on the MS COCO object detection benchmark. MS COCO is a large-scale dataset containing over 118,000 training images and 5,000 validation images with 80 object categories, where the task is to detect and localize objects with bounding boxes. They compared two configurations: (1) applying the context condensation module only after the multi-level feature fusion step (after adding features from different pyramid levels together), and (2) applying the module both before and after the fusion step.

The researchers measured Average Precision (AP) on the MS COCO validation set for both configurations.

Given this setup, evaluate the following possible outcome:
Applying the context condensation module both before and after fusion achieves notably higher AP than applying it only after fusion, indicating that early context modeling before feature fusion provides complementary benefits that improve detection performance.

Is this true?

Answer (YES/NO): YES